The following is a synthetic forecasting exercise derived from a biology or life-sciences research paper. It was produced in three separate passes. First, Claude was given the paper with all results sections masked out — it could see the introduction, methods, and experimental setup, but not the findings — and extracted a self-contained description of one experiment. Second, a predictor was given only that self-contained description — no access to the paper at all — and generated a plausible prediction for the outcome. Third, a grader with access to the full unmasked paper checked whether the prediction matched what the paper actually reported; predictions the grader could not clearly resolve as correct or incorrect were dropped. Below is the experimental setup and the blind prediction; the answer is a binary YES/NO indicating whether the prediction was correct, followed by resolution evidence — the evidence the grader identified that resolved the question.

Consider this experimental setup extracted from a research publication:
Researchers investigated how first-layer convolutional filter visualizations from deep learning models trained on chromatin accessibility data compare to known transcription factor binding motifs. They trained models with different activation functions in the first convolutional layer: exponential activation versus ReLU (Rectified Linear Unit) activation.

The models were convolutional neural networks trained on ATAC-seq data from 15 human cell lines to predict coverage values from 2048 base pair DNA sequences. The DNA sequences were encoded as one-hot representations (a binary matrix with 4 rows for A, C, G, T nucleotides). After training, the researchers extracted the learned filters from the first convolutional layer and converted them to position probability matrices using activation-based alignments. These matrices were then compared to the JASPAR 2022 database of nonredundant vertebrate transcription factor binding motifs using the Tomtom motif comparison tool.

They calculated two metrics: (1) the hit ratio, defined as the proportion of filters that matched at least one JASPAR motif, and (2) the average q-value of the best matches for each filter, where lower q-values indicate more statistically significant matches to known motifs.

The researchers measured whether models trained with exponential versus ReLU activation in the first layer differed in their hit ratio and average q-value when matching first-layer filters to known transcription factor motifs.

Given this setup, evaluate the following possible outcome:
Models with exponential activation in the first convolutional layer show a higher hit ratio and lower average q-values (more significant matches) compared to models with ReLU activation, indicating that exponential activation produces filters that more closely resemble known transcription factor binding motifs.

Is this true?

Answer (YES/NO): YES